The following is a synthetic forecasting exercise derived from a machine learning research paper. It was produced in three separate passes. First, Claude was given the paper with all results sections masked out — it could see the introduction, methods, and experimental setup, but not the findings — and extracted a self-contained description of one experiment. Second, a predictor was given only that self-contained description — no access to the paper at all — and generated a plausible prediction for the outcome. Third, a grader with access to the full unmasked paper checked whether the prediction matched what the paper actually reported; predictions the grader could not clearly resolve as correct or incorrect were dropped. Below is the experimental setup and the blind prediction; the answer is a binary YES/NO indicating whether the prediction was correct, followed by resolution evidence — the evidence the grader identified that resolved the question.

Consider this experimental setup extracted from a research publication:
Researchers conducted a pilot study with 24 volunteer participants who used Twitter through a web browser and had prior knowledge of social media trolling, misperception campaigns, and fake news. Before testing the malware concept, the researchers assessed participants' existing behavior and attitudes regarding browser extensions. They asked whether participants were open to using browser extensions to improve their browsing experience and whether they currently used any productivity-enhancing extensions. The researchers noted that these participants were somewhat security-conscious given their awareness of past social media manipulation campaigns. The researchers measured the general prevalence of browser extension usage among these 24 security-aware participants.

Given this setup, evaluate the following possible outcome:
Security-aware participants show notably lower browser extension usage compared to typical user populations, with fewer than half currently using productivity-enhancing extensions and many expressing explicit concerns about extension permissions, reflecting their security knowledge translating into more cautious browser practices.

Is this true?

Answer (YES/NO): NO